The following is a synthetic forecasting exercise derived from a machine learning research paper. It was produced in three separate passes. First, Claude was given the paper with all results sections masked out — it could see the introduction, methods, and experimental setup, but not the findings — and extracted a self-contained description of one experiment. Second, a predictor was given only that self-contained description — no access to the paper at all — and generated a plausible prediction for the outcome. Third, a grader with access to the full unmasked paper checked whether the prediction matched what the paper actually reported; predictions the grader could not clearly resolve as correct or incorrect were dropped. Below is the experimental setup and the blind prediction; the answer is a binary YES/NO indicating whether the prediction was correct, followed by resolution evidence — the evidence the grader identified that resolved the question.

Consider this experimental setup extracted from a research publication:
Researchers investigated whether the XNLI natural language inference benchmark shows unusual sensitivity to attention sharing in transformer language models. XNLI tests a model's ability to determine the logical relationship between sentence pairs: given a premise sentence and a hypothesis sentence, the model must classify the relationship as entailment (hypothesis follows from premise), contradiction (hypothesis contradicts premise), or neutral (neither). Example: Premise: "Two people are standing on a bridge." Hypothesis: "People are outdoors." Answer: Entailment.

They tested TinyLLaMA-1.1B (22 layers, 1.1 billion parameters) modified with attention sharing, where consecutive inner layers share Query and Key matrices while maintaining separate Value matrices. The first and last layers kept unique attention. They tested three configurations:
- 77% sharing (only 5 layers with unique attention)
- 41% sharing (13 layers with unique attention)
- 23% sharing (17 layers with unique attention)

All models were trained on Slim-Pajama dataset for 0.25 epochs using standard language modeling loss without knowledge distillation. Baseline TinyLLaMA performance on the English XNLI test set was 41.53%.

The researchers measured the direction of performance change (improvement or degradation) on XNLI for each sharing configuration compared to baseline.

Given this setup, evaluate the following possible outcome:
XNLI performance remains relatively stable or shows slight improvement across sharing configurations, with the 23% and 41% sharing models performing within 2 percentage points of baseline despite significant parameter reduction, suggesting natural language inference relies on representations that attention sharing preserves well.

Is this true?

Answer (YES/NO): NO